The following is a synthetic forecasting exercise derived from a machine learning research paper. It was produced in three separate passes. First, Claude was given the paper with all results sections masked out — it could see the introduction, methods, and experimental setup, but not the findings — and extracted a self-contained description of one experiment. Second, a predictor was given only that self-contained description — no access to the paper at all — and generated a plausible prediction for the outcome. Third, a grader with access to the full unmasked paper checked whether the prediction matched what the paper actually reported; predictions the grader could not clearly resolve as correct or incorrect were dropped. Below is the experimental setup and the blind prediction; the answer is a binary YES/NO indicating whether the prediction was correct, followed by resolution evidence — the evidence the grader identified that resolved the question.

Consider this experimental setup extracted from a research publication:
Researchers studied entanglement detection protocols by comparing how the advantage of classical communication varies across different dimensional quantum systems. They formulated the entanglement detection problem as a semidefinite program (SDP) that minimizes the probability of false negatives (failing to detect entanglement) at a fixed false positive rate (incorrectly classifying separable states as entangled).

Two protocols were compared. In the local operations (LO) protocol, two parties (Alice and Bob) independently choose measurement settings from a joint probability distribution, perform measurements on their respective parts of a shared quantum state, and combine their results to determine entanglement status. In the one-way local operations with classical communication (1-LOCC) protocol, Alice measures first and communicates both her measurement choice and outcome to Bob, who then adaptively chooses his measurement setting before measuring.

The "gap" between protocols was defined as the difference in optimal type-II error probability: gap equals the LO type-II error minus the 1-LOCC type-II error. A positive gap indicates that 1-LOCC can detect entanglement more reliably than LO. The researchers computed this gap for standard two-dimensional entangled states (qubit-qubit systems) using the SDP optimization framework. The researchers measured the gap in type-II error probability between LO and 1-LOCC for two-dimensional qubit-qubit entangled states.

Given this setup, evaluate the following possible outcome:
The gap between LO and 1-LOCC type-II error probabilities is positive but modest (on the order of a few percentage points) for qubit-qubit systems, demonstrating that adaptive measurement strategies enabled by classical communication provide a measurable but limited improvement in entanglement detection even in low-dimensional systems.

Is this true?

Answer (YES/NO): NO